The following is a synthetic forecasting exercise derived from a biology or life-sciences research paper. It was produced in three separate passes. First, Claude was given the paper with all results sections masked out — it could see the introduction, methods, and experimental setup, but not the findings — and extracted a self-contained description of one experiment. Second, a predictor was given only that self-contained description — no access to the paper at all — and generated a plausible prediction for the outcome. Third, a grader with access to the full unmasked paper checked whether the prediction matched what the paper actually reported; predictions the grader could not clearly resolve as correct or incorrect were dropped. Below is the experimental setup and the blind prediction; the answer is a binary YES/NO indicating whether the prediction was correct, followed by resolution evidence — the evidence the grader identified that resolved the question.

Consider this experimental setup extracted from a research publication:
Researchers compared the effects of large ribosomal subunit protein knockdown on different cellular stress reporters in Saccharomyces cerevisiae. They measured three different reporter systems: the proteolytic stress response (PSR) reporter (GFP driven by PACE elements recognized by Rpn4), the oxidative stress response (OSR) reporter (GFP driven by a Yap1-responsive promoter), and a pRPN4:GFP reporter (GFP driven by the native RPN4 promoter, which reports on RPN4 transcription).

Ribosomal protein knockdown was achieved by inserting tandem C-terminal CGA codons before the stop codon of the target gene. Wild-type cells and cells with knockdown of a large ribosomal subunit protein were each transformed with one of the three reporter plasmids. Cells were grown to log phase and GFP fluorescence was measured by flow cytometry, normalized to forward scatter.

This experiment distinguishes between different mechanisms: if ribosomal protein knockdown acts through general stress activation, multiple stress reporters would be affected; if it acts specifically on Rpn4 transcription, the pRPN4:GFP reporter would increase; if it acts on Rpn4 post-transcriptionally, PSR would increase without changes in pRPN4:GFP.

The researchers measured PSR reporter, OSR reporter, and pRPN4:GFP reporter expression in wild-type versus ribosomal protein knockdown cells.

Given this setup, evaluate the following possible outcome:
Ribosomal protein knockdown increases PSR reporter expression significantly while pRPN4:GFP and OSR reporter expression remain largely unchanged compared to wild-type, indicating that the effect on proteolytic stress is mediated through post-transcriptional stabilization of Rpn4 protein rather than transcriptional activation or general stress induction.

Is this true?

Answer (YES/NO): NO